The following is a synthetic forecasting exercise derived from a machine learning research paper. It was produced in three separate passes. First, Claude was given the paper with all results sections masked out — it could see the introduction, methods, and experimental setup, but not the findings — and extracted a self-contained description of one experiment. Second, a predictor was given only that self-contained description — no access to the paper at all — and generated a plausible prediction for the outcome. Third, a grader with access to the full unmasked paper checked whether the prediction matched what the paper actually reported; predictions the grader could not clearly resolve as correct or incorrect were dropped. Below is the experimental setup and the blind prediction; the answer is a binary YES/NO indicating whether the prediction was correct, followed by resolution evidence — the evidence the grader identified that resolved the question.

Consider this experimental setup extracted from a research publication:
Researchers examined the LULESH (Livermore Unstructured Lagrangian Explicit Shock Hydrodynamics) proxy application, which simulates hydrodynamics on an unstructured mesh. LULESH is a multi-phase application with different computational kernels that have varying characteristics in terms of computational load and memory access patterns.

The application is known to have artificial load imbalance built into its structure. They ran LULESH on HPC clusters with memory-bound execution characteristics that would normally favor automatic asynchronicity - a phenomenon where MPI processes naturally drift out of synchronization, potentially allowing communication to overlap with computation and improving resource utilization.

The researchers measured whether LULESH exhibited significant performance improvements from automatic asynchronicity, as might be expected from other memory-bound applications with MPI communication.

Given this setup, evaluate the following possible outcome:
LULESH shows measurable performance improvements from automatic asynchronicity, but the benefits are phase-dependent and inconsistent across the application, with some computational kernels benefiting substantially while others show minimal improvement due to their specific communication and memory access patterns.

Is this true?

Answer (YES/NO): NO